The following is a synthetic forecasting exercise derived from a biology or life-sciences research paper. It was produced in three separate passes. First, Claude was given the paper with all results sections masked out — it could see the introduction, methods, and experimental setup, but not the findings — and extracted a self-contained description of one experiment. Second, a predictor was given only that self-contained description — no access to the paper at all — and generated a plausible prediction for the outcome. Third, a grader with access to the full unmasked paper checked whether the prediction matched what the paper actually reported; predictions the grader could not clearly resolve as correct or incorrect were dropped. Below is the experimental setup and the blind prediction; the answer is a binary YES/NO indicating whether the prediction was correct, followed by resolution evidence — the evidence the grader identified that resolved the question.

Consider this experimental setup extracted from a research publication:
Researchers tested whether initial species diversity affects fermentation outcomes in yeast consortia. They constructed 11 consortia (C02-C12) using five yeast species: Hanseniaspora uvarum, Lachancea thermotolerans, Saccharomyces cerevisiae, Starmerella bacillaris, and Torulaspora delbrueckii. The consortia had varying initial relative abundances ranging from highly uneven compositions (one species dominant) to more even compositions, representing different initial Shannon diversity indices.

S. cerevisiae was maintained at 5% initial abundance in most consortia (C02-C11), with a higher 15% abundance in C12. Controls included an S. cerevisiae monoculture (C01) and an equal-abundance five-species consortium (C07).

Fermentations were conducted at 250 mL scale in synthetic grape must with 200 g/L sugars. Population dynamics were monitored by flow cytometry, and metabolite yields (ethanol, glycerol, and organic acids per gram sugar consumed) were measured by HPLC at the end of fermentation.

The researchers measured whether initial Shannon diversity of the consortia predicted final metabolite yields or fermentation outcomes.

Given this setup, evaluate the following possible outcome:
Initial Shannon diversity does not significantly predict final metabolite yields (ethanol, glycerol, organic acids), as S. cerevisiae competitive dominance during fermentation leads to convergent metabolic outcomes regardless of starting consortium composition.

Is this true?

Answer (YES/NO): YES